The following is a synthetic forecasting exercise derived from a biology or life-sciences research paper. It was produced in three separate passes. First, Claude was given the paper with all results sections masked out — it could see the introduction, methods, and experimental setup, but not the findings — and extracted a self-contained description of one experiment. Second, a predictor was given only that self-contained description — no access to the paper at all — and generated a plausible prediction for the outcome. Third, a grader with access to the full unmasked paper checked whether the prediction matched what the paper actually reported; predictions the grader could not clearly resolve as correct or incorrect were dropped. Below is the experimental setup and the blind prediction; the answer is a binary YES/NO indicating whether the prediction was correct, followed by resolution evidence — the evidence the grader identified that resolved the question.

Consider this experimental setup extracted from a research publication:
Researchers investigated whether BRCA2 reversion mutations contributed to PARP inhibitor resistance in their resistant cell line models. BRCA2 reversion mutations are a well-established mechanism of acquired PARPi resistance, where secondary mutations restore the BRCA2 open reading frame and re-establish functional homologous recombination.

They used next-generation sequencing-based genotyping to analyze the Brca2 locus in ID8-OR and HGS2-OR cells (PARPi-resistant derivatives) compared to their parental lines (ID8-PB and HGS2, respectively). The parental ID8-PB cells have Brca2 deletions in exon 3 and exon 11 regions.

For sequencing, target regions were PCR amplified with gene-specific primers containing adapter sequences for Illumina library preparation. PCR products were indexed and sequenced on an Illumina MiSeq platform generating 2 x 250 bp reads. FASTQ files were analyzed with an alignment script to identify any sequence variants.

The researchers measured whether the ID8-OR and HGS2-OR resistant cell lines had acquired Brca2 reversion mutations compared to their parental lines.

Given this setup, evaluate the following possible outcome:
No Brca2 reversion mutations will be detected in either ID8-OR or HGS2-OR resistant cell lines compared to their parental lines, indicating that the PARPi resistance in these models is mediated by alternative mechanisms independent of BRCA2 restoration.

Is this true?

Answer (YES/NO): YES